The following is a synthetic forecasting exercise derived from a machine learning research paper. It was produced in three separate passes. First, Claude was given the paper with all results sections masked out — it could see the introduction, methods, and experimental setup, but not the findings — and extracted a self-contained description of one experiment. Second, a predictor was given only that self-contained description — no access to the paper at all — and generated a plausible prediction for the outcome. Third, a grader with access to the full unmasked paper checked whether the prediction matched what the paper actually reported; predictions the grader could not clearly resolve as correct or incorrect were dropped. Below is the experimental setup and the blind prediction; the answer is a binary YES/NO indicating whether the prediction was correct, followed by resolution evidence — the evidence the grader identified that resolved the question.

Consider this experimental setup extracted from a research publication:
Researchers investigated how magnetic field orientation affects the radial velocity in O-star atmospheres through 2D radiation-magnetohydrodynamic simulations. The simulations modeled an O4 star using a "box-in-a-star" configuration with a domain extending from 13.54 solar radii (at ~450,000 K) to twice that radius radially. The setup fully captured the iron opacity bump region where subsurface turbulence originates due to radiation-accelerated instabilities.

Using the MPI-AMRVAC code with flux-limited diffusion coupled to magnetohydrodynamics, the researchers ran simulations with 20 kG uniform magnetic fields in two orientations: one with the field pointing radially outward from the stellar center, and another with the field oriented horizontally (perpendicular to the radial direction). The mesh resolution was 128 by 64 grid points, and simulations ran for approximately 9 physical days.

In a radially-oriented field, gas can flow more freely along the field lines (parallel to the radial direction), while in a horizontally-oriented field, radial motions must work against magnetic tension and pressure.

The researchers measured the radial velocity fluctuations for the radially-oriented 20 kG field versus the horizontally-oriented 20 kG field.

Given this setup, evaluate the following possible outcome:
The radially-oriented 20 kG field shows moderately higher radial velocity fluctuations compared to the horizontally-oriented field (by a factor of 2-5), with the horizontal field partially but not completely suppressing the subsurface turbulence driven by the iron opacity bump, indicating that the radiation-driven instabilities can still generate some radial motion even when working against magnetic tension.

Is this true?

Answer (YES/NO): NO